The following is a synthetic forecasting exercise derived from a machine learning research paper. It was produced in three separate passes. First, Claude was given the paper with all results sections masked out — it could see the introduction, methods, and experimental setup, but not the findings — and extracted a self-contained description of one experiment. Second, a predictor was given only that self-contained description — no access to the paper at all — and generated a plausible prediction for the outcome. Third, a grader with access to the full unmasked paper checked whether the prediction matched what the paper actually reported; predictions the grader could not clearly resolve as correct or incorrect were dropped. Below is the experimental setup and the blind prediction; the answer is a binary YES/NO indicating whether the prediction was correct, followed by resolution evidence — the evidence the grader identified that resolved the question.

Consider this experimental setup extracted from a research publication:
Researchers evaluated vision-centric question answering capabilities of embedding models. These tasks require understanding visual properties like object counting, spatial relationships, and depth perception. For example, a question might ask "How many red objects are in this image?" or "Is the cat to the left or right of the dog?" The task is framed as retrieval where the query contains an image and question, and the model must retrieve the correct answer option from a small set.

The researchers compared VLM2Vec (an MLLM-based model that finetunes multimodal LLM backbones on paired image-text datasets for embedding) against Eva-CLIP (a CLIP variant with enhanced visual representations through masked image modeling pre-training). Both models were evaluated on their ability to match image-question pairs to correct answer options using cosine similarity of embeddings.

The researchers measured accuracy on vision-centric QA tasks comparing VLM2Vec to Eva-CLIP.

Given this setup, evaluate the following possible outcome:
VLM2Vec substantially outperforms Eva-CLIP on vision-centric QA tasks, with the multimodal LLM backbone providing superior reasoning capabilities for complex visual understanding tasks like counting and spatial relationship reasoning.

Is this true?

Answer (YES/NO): NO